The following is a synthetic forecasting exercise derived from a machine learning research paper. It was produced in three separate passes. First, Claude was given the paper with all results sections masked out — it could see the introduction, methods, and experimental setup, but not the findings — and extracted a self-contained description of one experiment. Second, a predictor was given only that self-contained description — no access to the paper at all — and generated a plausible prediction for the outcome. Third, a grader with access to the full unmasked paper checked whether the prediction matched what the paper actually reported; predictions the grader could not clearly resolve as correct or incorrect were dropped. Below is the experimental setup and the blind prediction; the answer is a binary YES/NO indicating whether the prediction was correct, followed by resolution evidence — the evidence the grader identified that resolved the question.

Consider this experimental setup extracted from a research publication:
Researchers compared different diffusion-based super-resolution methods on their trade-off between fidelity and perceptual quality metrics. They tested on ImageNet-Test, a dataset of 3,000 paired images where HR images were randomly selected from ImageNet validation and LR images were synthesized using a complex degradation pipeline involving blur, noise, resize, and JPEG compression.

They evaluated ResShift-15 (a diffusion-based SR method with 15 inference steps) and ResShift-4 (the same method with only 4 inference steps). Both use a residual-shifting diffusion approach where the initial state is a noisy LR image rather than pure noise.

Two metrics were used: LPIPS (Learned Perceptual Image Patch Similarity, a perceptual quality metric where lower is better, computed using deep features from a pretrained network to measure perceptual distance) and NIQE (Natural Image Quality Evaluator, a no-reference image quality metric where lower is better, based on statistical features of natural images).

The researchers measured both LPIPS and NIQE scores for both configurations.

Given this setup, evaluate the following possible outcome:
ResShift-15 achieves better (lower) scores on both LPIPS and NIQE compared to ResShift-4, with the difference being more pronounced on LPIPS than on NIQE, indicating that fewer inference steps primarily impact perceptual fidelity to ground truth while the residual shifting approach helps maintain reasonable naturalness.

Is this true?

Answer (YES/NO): NO